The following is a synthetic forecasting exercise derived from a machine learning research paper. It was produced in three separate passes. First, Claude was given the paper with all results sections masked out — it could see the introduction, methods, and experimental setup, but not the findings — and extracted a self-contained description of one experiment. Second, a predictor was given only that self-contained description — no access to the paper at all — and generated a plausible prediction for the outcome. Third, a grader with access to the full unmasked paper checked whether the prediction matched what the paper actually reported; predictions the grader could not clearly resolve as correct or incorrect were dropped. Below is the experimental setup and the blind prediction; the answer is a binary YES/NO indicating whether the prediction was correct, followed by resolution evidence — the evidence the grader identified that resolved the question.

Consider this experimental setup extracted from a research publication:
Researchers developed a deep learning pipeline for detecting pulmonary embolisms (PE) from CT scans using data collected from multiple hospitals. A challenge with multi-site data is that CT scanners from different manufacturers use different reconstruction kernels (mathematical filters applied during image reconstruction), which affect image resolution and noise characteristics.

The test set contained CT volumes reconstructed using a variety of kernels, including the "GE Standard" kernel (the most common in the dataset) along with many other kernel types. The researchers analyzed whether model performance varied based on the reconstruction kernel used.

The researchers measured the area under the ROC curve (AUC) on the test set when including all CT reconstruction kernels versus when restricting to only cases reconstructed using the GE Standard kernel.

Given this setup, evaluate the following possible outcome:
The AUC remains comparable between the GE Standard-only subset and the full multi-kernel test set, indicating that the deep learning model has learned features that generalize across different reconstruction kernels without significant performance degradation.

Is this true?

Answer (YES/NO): YES